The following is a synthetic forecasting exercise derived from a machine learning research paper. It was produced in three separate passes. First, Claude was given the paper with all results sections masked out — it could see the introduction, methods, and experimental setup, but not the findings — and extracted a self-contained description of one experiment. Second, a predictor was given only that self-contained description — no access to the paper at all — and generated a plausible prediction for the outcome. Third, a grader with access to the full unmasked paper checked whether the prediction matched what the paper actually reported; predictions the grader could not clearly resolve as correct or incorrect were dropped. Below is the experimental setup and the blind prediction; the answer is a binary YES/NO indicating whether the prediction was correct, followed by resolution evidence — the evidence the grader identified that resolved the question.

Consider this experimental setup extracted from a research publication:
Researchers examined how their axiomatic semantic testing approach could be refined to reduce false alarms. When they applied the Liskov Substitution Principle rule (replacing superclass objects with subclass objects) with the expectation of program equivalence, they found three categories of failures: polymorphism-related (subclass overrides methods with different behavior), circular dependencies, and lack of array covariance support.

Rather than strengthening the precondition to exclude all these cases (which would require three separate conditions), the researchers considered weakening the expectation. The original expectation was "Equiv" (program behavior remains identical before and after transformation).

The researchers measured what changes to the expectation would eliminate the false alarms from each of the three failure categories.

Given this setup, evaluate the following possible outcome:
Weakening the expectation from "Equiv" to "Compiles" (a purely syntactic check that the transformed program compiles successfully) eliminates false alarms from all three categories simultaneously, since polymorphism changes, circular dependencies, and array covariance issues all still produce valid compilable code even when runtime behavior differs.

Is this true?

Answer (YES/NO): NO